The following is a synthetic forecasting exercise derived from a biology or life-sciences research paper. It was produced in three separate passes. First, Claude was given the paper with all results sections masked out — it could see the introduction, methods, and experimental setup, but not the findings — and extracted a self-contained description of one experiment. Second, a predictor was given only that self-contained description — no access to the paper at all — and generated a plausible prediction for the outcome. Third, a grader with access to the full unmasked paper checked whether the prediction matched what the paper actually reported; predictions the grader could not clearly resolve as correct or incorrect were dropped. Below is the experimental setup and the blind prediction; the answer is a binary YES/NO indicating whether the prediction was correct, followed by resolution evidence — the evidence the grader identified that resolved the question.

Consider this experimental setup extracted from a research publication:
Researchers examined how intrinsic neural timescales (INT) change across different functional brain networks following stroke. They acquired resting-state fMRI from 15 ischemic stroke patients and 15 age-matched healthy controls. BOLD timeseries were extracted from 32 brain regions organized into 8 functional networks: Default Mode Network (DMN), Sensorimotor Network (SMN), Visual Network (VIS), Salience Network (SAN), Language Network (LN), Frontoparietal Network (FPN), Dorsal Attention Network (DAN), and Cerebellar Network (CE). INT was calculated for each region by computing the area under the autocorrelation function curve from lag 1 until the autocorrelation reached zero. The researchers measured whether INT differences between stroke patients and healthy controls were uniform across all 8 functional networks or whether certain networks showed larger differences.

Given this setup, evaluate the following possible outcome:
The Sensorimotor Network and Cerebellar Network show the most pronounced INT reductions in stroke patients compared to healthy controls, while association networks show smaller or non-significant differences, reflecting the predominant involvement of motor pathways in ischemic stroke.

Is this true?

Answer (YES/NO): NO